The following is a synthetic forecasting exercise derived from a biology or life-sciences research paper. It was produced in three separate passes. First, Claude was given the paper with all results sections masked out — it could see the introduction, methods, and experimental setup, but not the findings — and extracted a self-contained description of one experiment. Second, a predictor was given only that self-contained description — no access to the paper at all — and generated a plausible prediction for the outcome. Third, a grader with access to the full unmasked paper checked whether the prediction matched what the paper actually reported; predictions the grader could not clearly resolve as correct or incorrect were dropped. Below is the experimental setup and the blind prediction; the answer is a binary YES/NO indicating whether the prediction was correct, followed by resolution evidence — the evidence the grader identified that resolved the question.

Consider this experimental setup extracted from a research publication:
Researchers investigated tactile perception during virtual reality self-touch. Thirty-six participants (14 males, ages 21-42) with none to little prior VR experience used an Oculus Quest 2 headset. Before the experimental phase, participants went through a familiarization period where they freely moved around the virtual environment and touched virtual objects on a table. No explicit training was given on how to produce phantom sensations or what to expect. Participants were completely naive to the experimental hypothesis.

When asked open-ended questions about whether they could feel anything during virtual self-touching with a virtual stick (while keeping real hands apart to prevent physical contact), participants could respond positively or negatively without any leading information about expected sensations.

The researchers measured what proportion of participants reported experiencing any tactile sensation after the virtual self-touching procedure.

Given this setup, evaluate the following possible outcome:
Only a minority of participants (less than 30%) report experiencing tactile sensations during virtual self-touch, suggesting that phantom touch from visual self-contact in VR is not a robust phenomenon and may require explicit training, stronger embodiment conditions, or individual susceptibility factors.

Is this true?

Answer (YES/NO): NO